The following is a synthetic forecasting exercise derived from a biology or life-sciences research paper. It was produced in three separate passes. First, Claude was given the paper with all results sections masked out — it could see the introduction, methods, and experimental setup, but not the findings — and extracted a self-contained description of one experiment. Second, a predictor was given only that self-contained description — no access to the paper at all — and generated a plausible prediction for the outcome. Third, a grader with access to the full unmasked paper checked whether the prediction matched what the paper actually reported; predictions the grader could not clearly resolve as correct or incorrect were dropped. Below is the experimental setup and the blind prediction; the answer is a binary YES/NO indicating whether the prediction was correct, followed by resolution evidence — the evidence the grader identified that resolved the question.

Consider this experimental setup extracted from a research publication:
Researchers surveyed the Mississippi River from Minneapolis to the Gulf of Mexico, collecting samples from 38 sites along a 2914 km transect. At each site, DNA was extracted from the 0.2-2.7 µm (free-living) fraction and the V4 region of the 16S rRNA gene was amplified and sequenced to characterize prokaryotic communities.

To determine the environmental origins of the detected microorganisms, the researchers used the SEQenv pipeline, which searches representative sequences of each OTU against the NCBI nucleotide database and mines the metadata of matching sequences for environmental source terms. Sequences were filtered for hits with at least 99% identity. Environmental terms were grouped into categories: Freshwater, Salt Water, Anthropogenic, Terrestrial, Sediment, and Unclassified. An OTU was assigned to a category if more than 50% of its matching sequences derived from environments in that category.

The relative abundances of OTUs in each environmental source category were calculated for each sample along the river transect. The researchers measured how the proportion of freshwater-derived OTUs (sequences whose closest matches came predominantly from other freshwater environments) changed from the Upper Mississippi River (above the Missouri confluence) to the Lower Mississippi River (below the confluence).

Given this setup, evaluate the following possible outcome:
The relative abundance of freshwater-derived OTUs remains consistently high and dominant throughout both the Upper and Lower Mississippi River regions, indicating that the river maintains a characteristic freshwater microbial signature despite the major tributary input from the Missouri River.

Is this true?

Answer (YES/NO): NO